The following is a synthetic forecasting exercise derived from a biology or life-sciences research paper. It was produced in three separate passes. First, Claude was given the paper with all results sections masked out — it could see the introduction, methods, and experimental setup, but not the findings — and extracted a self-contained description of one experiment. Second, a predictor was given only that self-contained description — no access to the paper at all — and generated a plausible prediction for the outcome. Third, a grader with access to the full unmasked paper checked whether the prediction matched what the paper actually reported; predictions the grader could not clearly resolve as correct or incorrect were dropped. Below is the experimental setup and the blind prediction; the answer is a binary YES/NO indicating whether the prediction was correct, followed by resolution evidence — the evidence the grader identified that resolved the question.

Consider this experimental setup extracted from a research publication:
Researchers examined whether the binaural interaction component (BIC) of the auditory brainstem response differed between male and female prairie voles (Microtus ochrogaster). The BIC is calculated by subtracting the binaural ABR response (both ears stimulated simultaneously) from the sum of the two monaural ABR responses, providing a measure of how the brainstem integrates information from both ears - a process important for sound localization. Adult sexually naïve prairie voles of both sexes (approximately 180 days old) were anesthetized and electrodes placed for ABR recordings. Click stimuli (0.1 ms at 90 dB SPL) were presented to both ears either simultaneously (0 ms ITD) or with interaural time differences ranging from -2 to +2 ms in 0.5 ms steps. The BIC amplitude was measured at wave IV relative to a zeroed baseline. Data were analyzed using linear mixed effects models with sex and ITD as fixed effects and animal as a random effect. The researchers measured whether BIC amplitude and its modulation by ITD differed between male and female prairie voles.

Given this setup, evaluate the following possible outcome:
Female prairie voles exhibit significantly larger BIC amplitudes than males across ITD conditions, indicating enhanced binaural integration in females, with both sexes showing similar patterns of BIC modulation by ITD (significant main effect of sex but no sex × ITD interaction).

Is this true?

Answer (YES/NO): NO